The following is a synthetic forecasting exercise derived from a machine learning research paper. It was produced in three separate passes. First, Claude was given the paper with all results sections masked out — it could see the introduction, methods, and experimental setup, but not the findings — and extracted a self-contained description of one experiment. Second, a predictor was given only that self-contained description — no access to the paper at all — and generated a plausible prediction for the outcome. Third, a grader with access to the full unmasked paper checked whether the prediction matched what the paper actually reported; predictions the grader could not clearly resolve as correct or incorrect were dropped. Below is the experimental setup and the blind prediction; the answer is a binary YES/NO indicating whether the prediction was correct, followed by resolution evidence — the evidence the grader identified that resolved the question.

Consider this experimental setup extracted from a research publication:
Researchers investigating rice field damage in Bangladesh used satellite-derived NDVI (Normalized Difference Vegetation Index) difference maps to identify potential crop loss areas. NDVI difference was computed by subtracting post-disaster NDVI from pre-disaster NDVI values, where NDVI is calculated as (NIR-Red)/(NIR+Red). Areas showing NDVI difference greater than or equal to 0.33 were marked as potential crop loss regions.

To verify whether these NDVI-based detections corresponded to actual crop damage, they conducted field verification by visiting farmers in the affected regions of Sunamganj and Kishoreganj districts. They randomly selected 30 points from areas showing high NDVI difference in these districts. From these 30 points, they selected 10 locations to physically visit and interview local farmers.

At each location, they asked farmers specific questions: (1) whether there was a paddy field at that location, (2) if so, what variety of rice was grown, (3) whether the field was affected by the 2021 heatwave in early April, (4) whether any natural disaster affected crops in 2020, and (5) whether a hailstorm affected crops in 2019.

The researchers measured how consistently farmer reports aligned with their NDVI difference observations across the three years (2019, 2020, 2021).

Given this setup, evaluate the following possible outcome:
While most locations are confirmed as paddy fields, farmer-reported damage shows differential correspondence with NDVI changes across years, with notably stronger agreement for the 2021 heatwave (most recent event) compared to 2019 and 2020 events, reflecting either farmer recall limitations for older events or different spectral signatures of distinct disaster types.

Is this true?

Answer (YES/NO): NO